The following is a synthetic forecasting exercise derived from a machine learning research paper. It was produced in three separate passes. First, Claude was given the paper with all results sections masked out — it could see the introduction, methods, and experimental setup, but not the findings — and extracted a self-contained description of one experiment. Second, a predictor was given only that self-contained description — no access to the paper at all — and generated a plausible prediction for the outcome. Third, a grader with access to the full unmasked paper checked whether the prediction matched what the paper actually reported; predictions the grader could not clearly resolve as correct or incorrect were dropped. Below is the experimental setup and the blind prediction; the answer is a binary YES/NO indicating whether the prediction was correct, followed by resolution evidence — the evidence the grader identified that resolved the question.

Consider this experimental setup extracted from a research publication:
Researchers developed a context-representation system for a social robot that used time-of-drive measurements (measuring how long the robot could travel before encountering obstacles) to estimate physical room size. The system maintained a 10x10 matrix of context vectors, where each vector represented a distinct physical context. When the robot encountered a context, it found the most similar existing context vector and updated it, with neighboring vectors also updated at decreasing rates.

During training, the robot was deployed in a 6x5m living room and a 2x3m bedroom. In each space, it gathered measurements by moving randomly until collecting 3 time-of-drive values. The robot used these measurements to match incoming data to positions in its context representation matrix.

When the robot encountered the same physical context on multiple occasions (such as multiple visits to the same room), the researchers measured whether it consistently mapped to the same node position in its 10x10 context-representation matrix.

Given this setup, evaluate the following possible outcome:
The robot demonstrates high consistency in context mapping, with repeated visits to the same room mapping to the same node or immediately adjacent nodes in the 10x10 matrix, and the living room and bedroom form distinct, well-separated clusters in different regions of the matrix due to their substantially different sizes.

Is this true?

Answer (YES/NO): NO